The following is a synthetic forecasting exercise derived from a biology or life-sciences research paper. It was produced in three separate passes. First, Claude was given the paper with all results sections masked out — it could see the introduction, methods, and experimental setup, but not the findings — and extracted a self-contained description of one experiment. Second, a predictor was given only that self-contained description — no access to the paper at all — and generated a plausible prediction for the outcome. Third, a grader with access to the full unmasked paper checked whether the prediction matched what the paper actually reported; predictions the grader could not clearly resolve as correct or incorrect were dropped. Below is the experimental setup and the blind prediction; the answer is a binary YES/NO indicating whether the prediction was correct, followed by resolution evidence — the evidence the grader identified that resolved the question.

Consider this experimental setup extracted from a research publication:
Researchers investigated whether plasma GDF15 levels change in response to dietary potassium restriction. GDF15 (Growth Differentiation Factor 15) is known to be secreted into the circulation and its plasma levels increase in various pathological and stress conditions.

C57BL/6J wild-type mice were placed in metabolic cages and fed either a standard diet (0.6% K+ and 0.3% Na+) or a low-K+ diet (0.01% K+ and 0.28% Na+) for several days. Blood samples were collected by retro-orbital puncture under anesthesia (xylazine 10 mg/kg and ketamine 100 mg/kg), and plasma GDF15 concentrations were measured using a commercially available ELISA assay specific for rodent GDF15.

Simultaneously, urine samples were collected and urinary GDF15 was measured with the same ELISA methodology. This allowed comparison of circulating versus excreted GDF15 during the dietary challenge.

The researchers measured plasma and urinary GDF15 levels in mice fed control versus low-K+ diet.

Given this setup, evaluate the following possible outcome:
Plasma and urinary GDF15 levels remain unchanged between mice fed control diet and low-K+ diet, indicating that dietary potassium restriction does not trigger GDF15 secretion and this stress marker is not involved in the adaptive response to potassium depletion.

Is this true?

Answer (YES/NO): NO